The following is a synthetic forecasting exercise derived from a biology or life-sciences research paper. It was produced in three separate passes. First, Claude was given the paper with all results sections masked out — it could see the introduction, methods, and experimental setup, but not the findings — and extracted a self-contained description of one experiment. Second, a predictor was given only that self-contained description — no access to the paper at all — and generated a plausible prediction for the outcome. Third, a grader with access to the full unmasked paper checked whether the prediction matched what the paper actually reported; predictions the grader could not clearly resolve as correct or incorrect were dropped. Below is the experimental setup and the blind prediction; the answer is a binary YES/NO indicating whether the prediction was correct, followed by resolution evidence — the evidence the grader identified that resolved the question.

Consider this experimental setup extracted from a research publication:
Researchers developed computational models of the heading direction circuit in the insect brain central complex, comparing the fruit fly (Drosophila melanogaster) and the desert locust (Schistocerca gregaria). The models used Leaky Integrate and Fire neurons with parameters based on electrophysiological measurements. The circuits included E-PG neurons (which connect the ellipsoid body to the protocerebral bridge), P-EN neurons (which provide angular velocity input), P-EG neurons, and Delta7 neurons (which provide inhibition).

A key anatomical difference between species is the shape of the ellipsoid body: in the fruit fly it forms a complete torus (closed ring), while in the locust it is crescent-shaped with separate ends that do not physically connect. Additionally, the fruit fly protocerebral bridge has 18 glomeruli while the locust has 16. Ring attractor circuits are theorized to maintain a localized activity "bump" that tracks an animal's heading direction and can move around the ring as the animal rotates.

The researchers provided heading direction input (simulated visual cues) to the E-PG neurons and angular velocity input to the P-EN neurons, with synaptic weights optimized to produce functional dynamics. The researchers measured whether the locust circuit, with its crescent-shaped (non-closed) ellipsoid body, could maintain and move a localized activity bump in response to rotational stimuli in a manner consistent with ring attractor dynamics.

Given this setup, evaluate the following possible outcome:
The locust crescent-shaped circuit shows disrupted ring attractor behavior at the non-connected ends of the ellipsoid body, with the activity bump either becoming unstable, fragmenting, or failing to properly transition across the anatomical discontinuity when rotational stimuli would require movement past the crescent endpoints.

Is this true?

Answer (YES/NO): NO